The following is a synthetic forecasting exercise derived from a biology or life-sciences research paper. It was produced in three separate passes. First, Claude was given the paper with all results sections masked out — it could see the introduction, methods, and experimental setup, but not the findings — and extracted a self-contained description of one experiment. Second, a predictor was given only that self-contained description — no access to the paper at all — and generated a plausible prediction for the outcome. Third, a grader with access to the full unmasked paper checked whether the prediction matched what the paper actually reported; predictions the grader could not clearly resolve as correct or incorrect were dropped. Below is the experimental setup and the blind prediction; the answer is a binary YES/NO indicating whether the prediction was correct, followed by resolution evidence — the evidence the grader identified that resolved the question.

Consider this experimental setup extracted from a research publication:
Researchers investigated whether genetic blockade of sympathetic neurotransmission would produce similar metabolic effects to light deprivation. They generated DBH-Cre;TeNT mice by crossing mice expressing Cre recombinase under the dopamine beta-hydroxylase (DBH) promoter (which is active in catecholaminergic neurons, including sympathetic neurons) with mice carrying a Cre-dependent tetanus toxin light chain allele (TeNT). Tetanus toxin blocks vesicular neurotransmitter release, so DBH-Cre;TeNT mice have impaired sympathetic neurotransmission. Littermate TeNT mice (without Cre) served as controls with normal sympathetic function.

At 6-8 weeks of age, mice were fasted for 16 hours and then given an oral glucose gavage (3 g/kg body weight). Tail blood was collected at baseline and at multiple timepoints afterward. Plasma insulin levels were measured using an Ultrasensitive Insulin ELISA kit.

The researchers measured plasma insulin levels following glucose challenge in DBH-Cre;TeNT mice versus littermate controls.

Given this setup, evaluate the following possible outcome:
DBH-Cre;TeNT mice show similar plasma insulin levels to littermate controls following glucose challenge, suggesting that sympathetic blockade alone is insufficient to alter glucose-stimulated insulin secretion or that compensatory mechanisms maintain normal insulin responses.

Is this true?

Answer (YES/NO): NO